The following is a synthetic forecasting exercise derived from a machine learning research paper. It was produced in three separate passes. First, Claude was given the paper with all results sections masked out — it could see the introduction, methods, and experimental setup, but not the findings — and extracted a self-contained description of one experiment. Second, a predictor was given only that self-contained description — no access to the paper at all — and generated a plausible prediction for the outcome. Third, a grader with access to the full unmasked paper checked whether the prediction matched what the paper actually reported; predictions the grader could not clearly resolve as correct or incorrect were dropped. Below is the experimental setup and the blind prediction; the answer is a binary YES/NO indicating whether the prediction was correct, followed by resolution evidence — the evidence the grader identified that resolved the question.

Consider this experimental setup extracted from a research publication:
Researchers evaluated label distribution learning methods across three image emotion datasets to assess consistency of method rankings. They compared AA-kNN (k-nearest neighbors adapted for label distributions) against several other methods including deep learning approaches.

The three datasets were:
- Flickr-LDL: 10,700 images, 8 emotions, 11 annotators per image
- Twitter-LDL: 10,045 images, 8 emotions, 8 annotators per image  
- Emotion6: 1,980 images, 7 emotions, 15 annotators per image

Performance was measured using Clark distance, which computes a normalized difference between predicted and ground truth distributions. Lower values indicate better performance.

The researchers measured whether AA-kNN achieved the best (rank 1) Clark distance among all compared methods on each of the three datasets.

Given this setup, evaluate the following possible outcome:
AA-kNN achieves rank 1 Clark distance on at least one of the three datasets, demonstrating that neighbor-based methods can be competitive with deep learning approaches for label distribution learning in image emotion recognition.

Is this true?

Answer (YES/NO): YES